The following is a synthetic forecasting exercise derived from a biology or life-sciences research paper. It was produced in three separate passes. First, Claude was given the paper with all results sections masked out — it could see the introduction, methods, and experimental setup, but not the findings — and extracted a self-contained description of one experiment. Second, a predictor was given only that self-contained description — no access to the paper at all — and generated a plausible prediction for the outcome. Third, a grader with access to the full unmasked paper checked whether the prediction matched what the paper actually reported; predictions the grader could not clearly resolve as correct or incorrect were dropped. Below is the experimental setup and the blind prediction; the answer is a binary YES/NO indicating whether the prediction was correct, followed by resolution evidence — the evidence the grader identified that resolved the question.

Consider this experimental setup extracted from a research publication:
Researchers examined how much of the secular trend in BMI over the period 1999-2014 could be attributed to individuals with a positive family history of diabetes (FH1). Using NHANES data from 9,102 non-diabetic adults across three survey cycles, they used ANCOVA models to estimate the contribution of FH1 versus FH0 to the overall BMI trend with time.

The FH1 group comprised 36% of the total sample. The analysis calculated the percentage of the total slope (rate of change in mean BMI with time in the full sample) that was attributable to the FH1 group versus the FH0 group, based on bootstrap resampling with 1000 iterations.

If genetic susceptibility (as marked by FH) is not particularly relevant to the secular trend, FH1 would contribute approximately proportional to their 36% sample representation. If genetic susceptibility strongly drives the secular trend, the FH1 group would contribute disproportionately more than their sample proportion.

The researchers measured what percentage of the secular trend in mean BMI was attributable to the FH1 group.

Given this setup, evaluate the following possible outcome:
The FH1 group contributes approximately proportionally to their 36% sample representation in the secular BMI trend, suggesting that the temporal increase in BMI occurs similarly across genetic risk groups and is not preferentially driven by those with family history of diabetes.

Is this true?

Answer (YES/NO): NO